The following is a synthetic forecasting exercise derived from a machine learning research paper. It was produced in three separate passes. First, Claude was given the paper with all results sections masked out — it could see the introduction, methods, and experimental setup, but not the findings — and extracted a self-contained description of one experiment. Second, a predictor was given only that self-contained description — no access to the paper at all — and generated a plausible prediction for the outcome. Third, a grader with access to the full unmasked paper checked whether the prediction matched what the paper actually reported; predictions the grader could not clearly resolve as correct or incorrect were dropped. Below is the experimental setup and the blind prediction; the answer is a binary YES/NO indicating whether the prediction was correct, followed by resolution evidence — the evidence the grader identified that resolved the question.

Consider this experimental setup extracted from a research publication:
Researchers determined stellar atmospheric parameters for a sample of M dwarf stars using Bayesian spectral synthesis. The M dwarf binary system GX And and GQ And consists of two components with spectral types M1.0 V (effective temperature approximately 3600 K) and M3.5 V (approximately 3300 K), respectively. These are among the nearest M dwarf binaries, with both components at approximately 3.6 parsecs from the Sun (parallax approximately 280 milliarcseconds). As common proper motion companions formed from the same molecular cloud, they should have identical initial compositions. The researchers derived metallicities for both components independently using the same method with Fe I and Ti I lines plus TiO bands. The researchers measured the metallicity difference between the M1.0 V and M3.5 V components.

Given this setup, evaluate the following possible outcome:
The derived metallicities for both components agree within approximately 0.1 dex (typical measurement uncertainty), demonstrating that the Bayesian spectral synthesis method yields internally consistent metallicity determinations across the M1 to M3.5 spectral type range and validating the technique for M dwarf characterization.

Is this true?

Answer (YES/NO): NO